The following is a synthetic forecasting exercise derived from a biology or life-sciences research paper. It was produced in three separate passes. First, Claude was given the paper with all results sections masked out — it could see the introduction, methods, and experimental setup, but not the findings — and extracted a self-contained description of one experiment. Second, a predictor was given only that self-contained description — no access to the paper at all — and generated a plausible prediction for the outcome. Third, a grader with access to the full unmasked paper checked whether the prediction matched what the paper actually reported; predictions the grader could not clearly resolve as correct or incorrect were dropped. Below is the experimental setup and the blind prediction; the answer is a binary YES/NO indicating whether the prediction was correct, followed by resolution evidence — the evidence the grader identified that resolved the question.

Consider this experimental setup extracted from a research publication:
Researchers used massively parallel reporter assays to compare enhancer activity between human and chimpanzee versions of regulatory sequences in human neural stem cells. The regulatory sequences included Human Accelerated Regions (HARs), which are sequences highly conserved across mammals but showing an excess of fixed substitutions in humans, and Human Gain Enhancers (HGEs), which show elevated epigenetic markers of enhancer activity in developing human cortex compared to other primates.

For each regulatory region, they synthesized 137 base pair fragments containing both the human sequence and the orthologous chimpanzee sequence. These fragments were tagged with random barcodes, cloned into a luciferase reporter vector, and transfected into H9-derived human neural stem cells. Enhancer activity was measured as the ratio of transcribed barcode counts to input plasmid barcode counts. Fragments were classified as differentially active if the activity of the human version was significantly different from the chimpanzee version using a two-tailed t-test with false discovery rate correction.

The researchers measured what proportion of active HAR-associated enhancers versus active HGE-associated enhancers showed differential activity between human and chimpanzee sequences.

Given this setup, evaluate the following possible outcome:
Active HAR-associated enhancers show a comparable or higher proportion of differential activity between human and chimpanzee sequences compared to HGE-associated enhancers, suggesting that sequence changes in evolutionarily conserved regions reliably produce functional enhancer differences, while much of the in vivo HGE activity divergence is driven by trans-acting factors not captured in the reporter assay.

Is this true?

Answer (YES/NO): NO